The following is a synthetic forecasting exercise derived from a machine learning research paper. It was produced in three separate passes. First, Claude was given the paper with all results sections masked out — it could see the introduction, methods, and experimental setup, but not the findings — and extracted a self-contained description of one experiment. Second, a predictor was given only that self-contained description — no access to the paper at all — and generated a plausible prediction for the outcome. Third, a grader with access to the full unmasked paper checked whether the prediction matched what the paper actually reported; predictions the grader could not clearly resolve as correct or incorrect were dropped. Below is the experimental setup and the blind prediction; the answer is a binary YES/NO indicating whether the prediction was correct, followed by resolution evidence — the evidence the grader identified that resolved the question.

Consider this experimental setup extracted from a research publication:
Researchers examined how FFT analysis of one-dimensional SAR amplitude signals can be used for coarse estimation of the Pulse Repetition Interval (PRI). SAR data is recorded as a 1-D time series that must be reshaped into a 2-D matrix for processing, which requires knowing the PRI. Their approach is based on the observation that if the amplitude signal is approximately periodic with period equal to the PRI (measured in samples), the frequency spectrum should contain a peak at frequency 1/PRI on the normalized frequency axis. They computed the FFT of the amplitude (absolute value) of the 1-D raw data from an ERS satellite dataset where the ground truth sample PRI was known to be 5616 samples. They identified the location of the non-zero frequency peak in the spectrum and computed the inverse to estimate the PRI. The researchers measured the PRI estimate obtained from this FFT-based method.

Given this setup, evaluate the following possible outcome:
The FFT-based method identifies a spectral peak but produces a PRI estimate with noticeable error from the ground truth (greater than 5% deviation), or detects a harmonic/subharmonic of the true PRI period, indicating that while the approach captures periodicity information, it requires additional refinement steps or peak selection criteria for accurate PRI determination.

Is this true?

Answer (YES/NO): NO